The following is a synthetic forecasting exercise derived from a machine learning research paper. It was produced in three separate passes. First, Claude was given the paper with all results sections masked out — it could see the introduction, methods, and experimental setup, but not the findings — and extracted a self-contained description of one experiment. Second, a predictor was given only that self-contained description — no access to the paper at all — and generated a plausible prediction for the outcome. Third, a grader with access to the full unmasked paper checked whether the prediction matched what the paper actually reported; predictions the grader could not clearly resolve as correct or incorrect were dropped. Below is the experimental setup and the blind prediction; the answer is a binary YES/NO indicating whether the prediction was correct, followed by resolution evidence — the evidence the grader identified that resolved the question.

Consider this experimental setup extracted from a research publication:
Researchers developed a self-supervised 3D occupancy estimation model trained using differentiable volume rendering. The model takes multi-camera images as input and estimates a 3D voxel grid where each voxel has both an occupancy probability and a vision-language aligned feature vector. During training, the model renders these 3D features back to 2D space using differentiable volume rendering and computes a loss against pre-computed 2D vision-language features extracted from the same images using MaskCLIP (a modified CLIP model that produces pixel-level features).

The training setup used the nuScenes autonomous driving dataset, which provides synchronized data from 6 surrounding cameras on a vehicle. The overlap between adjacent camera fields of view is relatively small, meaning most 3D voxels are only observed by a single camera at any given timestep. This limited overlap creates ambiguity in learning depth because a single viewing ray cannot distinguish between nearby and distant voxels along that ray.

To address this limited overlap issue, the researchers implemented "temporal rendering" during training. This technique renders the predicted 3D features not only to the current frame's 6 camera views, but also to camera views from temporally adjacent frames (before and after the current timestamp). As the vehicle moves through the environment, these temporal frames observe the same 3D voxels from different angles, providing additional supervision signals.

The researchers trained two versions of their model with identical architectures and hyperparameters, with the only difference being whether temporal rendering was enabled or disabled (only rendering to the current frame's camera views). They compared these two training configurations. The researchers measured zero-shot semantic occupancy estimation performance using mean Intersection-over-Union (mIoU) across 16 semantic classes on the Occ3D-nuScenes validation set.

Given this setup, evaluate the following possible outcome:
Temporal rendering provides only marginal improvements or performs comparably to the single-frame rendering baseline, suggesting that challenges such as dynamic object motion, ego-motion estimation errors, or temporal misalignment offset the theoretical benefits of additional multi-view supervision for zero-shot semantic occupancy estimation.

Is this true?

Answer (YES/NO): NO